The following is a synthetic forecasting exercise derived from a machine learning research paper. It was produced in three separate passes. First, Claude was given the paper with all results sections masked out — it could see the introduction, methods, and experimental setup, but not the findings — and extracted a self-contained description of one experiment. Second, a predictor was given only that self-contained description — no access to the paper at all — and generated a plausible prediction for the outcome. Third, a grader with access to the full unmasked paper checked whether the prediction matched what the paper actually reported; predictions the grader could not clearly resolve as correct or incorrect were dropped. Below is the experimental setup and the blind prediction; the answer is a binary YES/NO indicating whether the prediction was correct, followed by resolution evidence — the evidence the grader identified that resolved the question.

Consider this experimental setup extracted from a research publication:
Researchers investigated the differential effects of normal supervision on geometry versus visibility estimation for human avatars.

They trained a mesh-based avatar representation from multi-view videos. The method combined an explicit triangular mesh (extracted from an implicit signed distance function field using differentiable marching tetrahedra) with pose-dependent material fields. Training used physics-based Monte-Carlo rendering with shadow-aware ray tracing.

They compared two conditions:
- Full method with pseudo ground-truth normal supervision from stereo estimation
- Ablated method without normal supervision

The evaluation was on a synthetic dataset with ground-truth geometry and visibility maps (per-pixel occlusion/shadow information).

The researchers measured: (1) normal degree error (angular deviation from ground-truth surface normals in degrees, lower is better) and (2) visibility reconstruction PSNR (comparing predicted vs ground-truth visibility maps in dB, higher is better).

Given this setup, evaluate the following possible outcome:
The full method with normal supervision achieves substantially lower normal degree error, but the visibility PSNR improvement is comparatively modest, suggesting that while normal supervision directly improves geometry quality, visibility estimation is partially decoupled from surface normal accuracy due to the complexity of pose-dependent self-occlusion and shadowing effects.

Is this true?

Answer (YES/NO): NO